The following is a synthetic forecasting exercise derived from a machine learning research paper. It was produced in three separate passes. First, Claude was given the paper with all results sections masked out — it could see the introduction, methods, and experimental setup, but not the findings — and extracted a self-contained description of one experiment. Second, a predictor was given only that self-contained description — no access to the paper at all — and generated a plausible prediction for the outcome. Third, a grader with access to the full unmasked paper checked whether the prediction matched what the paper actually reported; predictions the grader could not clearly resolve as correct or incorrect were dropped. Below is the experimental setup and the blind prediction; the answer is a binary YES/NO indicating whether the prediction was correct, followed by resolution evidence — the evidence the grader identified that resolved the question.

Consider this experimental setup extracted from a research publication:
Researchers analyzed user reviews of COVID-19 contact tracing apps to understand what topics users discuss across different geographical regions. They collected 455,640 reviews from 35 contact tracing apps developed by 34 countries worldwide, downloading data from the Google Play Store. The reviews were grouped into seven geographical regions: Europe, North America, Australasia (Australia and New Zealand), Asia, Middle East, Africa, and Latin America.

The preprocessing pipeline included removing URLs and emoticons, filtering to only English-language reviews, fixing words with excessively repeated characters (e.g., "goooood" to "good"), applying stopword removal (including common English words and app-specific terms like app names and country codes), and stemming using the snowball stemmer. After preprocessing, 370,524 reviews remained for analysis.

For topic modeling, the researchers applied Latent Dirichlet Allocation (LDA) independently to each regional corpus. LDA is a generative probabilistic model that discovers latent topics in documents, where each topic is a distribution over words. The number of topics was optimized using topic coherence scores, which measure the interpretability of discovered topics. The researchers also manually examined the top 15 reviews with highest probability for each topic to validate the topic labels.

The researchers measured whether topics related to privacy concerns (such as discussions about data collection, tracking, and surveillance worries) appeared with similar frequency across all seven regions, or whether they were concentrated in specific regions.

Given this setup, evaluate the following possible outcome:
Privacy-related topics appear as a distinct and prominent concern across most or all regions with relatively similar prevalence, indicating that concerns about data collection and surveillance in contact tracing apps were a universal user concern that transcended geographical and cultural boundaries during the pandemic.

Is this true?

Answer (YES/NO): NO